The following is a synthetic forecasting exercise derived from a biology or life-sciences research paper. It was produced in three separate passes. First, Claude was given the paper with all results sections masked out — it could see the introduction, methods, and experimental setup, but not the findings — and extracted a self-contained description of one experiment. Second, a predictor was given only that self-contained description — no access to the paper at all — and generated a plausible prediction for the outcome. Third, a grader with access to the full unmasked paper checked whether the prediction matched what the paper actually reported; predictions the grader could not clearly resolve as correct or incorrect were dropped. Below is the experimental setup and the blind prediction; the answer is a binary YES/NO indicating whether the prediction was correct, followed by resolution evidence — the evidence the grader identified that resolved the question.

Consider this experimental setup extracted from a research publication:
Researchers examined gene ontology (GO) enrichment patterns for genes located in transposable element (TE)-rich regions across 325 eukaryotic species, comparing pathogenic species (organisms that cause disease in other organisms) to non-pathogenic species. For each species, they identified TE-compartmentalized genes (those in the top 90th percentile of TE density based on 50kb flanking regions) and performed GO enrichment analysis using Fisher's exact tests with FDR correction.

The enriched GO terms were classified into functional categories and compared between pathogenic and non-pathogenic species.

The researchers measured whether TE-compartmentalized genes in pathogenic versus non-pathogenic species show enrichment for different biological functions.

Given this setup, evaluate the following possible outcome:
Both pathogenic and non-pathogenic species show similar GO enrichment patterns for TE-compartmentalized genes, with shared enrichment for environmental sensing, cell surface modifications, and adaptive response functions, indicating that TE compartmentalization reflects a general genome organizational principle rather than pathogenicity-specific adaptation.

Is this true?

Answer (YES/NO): NO